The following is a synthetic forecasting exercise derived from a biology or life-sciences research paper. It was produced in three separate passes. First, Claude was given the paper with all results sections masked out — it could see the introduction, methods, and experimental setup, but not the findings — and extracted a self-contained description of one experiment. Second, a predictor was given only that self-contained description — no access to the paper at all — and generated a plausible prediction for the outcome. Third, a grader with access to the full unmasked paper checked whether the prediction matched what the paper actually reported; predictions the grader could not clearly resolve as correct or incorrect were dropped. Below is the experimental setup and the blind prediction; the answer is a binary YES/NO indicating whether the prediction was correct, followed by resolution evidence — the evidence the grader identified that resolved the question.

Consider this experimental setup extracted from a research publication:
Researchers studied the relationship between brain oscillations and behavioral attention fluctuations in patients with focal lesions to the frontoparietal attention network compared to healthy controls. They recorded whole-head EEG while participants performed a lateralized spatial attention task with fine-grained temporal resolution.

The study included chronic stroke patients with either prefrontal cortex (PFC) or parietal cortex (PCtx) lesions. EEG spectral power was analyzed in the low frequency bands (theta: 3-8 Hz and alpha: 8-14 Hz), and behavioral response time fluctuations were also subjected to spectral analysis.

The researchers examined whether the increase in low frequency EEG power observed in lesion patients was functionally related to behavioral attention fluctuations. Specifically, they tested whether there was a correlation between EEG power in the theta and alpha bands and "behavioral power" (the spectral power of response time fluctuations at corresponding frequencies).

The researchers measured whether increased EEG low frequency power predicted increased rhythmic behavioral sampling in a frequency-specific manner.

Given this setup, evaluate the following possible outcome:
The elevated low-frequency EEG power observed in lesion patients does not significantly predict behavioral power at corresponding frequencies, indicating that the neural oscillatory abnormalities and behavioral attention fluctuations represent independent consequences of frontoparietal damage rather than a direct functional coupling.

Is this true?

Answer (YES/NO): NO